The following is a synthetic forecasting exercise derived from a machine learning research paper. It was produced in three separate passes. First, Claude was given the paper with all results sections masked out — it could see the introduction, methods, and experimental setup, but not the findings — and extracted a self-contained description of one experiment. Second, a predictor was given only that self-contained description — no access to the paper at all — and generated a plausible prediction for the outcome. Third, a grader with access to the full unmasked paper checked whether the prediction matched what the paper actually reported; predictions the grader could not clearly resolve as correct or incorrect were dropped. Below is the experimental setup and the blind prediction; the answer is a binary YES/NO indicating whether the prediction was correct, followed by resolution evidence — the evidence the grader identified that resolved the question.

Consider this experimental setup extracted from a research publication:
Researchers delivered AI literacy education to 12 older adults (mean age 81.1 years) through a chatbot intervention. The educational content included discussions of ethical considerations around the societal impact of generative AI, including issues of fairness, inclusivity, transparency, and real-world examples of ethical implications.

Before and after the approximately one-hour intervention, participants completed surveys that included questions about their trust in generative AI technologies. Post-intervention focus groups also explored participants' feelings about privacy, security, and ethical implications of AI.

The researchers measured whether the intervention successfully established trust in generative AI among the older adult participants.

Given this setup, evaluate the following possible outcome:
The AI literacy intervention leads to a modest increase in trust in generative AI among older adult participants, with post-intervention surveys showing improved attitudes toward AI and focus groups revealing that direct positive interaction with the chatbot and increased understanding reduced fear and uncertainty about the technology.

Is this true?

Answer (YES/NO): NO